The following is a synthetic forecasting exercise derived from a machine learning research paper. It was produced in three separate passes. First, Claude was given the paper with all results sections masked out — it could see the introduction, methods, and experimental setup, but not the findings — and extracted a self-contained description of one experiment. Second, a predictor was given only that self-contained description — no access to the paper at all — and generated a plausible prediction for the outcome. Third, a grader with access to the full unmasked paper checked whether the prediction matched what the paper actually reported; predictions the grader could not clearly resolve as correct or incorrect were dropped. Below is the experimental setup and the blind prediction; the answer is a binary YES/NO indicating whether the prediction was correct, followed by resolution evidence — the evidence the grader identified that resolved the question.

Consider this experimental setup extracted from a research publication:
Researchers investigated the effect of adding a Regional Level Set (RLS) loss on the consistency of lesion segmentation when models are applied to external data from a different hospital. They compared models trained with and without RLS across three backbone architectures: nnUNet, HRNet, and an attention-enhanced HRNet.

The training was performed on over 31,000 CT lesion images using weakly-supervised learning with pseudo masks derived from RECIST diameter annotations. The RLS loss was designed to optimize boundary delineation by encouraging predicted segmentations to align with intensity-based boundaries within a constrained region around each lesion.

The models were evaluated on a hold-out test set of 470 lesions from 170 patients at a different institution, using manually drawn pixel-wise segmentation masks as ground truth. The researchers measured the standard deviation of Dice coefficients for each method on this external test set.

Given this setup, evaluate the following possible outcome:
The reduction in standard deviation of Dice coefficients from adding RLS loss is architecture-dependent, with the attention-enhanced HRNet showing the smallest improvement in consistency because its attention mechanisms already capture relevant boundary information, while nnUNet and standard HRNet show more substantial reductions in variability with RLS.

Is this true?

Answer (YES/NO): YES